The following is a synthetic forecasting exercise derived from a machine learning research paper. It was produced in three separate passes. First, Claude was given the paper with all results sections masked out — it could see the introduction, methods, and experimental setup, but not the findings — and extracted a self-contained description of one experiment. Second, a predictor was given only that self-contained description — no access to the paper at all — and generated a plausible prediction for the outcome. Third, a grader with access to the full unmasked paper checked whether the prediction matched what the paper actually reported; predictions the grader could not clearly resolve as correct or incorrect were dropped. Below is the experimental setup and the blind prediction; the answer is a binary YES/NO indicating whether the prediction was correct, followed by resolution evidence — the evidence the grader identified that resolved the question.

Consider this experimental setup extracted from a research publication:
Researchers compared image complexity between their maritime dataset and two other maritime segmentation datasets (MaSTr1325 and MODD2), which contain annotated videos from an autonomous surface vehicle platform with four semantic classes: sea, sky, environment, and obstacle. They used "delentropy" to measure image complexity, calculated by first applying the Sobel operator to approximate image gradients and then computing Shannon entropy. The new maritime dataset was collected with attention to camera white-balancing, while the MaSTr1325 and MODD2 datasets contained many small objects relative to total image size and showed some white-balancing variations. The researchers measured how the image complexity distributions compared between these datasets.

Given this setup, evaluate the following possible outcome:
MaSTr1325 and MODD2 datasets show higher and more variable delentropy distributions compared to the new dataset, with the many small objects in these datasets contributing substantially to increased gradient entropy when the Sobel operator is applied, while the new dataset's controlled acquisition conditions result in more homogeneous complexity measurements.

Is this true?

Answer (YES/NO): NO